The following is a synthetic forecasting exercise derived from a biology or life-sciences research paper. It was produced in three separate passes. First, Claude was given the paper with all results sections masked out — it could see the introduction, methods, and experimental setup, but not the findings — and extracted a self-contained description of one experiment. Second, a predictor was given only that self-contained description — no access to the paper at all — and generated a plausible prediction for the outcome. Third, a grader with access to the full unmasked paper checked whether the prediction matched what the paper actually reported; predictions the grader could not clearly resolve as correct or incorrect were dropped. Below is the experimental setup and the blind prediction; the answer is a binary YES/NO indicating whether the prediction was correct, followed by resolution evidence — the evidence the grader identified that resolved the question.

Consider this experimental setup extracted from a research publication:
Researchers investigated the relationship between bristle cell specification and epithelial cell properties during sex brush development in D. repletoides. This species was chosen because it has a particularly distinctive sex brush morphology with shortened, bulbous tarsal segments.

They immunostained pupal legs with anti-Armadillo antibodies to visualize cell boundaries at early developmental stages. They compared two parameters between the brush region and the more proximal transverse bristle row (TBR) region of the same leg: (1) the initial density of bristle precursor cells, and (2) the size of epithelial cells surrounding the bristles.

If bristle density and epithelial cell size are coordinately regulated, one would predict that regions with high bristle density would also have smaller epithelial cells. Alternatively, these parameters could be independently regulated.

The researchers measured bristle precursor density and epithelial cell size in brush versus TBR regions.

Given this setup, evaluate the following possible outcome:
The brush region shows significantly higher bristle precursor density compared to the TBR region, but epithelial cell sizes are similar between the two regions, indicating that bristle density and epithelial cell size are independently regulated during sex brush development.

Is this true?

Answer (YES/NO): NO